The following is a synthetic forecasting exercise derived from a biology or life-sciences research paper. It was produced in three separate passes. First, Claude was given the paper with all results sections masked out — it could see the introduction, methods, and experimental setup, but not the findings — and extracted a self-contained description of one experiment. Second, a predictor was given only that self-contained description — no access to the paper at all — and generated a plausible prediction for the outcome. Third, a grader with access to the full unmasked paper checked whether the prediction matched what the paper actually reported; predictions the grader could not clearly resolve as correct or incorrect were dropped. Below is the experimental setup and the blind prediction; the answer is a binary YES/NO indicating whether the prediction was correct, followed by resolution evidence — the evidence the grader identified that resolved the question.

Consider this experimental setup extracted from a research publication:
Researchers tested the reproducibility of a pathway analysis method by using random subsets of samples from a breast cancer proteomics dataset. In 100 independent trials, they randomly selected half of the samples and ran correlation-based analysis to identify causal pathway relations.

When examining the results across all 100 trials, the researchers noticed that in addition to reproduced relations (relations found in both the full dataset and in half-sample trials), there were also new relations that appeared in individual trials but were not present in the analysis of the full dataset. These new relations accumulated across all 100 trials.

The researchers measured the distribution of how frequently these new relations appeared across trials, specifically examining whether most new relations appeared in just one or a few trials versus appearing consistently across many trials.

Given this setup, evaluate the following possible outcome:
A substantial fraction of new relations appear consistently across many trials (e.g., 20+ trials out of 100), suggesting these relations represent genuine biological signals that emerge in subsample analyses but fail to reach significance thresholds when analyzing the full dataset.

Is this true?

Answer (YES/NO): NO